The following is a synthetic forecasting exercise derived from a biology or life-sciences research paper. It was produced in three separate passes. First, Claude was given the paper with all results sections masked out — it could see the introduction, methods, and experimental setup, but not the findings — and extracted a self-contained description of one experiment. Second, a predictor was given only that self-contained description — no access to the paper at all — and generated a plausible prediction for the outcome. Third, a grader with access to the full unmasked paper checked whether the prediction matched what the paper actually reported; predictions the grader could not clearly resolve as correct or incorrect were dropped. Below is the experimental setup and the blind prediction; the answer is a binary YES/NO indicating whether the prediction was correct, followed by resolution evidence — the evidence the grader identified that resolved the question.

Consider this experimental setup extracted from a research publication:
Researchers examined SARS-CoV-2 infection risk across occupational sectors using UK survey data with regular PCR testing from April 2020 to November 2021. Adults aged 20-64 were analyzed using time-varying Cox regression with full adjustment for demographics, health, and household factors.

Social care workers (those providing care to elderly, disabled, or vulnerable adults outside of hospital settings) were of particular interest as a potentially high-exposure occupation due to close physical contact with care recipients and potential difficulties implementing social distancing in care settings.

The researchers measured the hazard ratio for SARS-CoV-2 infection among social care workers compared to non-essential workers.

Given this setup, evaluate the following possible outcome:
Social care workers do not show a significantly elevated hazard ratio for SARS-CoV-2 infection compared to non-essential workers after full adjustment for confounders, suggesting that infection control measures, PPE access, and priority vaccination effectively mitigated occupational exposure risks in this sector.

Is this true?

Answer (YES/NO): NO